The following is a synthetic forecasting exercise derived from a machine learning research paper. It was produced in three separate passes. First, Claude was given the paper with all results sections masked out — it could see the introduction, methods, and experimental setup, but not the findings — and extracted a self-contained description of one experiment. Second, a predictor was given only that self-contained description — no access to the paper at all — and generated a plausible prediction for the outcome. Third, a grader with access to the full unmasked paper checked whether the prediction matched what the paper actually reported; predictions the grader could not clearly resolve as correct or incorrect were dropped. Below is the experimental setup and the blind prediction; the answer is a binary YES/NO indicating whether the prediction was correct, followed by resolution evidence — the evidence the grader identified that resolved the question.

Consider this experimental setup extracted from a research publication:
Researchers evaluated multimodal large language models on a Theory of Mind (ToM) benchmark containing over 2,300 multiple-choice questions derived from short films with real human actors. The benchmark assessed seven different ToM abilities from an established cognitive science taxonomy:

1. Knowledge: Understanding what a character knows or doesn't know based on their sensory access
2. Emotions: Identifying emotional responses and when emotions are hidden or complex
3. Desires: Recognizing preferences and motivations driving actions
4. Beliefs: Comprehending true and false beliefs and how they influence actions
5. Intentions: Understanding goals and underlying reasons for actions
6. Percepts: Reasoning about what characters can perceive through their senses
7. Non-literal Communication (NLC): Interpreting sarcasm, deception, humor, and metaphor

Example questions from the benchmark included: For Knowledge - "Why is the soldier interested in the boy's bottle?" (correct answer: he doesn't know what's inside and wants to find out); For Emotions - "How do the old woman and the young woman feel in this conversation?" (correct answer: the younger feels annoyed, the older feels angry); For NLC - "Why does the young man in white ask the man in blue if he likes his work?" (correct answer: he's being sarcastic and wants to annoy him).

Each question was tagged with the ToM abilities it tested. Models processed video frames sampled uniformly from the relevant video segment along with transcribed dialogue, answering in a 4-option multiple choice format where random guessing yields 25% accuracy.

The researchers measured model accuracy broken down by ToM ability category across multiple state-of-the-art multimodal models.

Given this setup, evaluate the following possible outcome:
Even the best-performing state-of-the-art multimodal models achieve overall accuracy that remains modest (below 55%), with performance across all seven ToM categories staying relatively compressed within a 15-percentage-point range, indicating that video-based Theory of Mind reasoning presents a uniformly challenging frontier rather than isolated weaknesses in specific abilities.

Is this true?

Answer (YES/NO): NO